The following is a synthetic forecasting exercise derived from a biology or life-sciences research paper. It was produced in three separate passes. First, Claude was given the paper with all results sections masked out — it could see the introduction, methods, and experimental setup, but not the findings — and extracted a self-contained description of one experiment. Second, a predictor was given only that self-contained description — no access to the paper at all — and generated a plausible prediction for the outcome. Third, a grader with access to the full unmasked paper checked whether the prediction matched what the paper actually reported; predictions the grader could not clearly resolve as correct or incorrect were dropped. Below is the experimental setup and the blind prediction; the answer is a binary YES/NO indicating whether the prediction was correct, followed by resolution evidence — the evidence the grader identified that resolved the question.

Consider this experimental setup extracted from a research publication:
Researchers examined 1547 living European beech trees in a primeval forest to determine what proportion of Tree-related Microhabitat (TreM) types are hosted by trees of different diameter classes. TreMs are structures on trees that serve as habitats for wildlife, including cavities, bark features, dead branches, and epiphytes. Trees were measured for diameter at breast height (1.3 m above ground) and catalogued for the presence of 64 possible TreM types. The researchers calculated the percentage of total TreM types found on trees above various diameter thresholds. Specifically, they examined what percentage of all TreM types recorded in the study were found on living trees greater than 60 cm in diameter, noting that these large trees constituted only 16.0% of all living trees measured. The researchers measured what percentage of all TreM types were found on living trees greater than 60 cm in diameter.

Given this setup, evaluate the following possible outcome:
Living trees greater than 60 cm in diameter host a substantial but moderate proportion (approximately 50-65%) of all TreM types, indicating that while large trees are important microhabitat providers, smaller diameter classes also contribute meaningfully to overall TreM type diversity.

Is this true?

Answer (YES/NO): NO